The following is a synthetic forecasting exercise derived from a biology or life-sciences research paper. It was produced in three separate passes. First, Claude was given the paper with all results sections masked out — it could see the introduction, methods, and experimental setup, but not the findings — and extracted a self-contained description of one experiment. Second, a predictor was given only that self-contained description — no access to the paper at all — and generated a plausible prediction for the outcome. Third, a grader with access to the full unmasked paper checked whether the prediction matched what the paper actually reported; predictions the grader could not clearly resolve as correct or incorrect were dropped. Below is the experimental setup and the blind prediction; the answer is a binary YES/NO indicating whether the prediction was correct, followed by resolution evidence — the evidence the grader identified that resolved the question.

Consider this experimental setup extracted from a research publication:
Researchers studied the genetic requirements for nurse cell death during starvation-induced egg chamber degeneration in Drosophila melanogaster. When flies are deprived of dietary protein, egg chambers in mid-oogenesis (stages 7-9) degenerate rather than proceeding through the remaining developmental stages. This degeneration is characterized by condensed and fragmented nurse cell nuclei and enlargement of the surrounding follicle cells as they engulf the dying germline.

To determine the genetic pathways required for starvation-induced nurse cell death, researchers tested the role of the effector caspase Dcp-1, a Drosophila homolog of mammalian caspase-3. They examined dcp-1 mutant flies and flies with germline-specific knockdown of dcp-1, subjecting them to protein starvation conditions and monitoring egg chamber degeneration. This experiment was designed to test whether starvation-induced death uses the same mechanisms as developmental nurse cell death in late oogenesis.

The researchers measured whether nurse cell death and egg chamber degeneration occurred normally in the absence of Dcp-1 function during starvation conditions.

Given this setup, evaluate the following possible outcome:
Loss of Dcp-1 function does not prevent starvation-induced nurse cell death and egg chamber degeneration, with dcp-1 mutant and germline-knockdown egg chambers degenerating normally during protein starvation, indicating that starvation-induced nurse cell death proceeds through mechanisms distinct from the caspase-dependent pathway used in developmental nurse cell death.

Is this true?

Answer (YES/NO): NO